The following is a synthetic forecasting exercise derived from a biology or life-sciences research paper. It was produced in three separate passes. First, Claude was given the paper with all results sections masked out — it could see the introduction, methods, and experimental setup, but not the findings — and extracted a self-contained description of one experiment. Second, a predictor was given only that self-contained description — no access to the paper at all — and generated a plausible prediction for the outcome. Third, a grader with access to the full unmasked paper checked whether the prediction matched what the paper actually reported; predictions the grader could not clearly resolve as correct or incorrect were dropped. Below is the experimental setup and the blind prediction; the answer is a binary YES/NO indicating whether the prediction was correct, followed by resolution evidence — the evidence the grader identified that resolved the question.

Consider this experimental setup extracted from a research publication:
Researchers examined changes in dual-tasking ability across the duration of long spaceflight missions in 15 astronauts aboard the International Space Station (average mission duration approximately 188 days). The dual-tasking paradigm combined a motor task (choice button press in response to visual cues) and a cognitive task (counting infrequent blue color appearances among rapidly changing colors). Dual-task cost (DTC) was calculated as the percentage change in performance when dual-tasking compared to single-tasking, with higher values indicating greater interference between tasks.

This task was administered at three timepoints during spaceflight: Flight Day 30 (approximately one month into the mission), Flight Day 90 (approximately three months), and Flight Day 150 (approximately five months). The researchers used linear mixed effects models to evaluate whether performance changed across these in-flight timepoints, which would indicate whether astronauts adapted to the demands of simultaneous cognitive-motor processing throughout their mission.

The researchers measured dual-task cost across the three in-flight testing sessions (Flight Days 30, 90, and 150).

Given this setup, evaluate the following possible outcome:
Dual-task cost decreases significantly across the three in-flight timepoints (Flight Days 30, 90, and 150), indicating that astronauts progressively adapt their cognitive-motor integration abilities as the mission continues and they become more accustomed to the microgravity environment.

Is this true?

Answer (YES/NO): NO